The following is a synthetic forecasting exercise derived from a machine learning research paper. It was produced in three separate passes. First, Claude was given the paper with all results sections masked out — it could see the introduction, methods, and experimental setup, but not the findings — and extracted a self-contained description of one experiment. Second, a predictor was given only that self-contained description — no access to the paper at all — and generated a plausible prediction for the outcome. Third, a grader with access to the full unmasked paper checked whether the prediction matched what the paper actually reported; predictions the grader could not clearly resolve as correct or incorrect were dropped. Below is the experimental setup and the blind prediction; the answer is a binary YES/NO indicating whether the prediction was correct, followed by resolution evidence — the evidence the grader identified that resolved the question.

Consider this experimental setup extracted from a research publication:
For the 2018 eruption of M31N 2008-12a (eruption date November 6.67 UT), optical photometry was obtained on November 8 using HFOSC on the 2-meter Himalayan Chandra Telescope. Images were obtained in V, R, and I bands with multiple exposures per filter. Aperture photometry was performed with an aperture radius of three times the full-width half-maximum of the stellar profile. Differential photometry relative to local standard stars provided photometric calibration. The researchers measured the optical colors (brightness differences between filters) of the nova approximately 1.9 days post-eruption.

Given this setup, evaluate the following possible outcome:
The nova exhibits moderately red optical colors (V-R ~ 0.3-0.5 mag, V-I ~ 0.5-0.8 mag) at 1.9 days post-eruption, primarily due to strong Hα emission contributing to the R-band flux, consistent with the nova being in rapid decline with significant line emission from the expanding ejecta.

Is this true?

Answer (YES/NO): NO